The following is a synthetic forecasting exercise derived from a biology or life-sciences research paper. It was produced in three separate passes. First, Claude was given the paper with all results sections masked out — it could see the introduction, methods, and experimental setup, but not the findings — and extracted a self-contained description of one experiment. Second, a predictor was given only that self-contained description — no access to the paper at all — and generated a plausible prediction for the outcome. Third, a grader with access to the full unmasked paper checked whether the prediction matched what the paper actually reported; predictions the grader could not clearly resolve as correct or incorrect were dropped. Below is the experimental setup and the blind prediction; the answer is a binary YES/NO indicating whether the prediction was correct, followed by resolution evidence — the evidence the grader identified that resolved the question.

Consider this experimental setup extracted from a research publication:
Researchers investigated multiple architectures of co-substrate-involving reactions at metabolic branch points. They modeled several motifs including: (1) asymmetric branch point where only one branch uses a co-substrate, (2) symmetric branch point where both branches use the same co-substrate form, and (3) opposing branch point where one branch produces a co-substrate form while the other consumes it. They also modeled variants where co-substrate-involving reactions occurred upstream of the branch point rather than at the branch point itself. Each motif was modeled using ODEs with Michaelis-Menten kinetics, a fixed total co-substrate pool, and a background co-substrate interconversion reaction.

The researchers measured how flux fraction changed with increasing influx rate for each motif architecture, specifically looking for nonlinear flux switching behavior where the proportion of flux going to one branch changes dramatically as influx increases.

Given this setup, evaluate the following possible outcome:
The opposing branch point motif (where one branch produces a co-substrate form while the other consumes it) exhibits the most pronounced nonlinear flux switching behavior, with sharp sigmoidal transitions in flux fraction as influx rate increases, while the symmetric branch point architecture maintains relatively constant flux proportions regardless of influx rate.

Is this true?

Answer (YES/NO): NO